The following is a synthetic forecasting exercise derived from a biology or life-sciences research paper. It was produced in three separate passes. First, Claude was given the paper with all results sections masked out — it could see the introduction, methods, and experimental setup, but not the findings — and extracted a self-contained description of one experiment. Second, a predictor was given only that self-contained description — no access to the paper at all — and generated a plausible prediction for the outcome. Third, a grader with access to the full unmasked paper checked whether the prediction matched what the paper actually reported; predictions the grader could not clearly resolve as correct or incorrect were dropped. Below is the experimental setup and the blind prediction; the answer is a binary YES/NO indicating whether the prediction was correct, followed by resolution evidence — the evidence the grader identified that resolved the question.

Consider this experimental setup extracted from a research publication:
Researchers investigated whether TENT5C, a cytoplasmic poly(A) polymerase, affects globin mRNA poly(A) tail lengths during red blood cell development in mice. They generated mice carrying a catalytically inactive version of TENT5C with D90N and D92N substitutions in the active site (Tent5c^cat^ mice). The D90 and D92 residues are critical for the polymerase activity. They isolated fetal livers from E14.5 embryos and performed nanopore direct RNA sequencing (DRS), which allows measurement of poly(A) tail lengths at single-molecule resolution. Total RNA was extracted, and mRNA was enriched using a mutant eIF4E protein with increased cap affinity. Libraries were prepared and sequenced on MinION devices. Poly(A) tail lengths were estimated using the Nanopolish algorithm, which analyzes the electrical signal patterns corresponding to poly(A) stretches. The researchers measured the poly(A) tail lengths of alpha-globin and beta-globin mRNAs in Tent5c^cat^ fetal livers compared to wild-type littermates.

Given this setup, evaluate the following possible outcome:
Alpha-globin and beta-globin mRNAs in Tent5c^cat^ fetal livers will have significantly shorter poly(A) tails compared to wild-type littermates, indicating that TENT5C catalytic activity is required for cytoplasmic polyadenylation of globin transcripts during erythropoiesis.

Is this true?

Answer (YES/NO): YES